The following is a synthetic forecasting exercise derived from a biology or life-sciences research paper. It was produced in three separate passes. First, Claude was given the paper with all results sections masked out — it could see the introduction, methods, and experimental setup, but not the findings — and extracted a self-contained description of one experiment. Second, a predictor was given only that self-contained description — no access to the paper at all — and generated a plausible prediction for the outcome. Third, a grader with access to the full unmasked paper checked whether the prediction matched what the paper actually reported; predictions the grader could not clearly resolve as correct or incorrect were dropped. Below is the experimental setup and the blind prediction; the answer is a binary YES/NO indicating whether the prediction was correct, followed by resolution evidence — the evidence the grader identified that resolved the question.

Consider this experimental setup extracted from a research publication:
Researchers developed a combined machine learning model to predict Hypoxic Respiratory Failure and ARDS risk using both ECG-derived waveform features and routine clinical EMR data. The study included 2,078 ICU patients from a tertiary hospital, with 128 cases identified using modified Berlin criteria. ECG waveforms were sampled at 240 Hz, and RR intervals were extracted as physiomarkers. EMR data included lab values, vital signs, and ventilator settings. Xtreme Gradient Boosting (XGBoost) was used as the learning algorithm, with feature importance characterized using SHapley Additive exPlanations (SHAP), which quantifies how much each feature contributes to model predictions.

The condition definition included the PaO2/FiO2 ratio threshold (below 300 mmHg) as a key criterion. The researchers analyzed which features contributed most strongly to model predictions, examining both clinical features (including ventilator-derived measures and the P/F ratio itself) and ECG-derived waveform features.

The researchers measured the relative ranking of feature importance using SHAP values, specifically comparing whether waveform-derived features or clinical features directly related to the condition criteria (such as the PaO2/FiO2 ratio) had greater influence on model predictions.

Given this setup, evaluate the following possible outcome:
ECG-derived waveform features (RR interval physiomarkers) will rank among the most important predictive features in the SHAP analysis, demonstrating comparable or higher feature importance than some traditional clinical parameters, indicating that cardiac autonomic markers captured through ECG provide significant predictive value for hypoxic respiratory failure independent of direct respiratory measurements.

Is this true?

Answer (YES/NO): YES